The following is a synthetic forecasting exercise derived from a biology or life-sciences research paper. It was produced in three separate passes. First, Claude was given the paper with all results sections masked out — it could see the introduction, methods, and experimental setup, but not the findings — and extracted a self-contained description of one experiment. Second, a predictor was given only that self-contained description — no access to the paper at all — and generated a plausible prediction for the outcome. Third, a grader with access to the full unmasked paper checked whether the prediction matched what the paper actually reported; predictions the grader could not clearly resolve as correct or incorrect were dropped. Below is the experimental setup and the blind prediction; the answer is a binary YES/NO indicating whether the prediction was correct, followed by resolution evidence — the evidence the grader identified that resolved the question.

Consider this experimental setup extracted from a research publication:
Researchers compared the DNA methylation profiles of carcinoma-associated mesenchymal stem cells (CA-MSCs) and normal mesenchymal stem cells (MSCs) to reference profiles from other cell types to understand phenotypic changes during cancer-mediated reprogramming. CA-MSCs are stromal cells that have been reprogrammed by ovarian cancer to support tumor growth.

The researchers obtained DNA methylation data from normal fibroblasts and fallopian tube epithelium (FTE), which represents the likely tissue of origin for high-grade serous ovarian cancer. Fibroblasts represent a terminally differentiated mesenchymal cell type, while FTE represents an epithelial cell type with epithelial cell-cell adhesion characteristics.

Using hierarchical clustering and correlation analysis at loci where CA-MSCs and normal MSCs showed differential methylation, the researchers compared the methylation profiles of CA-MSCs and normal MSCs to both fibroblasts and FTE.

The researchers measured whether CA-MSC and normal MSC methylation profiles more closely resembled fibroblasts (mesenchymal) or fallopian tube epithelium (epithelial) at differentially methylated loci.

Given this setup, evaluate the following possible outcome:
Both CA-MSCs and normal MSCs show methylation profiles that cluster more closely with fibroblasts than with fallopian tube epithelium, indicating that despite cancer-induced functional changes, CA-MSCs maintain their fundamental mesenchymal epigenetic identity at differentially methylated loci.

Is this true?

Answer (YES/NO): NO